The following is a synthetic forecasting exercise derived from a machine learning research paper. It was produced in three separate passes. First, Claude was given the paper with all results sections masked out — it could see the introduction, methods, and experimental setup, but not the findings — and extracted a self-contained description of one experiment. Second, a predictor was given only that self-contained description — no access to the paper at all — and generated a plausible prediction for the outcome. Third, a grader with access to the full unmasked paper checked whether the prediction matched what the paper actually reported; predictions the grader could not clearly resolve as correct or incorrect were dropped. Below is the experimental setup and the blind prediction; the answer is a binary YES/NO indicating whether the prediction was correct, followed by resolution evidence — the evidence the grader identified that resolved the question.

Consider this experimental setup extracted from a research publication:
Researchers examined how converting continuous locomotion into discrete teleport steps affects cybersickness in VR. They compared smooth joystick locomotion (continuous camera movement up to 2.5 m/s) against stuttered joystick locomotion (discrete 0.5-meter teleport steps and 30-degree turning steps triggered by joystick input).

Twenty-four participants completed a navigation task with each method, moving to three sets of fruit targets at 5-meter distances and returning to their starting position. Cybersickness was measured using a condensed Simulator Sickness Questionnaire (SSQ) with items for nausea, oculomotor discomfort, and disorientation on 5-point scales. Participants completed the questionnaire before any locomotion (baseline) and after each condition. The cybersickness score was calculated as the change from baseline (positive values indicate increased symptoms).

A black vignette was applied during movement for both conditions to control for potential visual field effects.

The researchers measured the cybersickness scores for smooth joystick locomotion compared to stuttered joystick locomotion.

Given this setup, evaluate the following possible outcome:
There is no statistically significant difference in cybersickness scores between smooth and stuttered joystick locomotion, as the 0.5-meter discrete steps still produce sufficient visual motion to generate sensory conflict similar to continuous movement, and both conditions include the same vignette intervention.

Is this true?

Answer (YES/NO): NO